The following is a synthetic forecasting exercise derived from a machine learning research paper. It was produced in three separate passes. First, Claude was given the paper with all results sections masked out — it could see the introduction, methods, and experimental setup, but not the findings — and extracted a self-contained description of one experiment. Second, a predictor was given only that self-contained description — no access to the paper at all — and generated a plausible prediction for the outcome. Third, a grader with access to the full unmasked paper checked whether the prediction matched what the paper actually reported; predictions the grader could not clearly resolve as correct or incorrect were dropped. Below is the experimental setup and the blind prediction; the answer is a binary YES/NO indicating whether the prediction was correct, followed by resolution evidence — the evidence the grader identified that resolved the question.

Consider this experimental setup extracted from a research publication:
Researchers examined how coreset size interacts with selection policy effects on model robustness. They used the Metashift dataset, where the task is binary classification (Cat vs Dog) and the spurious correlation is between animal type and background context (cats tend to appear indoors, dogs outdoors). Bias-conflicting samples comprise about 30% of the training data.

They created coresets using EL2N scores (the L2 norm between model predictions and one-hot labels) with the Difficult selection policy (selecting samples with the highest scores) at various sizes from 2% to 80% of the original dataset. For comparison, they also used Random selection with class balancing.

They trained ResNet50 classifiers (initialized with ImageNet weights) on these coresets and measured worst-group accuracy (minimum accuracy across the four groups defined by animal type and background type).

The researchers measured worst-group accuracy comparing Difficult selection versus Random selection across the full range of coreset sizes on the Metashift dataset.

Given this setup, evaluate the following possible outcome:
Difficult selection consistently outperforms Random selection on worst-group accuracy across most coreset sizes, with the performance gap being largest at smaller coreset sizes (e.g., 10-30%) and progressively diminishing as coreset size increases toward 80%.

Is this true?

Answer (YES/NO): NO